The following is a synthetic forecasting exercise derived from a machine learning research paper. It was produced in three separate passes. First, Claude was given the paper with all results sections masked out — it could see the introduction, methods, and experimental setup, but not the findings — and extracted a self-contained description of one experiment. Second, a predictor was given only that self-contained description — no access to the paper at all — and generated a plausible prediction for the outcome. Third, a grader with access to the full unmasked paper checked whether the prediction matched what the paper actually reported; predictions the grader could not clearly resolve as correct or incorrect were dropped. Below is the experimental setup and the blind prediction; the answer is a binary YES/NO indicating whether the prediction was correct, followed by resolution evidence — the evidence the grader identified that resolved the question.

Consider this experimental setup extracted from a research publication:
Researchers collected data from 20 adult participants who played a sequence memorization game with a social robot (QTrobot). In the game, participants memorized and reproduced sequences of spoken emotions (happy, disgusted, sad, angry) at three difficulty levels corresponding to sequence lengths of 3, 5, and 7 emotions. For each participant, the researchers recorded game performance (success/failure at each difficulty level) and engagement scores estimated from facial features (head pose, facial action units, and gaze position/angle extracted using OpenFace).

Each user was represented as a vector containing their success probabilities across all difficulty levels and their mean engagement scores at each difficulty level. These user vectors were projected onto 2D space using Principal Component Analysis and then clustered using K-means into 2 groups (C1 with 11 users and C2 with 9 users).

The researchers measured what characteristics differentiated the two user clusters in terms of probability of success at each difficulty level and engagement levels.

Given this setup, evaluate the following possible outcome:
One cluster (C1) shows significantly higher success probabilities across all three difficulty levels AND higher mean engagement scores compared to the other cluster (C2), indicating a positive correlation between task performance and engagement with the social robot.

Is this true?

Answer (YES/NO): NO